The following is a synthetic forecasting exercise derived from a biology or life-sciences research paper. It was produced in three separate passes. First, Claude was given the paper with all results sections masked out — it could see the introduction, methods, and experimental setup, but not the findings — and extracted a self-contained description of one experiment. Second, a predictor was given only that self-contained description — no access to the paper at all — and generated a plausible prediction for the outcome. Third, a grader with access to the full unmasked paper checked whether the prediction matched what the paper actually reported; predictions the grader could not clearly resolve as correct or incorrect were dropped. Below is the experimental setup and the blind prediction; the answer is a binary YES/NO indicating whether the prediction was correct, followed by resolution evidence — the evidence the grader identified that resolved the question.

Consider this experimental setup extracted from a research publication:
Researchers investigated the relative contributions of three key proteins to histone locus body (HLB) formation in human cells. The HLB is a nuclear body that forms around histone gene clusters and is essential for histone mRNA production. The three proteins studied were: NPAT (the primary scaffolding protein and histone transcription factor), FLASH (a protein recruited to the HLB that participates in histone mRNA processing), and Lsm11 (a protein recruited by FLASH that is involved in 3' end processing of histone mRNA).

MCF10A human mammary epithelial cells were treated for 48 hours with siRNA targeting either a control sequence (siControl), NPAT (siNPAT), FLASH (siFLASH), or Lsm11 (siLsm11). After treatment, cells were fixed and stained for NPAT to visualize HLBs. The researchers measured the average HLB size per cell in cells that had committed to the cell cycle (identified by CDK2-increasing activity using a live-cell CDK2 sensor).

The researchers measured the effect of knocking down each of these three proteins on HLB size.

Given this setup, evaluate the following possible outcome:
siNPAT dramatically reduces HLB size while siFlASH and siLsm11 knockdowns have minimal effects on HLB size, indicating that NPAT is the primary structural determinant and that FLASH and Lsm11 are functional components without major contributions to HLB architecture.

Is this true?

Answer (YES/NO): NO